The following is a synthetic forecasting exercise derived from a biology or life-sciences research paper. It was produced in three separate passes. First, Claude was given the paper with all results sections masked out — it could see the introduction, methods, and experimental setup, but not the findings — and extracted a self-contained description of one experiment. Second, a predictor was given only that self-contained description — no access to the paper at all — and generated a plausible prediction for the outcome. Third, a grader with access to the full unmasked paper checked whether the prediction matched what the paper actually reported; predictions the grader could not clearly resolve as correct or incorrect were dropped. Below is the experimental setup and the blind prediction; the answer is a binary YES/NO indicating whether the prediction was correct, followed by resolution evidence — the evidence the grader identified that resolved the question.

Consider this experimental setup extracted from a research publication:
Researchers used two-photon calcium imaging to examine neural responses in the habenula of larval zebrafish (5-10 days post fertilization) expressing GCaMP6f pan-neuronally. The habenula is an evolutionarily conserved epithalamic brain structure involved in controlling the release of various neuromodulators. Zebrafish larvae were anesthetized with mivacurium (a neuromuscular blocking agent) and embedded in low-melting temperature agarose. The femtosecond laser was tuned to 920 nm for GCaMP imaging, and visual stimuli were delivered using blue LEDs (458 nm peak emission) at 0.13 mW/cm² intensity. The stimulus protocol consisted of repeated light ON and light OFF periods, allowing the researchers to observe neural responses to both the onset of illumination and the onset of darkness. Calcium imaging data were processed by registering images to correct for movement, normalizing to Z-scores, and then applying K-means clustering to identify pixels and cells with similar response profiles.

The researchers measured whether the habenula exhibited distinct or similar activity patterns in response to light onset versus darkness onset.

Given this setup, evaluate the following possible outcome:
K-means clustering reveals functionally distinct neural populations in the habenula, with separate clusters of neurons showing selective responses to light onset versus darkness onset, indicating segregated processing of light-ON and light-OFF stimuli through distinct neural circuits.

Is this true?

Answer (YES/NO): YES